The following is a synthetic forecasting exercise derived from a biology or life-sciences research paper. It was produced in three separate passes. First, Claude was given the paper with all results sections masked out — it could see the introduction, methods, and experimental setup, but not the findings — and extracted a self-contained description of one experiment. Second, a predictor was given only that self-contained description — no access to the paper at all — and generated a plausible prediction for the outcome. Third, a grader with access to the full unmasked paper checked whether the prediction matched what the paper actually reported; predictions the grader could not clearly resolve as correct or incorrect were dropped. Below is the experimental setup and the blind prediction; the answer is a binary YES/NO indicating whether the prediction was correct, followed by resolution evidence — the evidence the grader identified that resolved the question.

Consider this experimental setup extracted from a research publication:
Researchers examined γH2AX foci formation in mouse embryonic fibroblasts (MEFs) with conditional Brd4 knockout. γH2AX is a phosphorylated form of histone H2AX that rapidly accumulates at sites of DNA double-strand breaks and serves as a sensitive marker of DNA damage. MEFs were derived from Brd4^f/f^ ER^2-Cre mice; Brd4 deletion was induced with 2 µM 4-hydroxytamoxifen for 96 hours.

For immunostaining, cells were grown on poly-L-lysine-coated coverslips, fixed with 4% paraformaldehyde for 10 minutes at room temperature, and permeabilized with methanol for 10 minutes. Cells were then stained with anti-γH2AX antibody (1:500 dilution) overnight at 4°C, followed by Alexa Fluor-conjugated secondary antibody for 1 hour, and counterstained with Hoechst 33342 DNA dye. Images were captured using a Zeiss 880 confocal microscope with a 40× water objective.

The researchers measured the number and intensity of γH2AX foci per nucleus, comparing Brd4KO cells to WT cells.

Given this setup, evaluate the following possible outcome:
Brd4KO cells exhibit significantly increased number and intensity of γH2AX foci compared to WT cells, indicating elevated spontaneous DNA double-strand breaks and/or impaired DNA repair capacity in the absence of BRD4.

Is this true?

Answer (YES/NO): YES